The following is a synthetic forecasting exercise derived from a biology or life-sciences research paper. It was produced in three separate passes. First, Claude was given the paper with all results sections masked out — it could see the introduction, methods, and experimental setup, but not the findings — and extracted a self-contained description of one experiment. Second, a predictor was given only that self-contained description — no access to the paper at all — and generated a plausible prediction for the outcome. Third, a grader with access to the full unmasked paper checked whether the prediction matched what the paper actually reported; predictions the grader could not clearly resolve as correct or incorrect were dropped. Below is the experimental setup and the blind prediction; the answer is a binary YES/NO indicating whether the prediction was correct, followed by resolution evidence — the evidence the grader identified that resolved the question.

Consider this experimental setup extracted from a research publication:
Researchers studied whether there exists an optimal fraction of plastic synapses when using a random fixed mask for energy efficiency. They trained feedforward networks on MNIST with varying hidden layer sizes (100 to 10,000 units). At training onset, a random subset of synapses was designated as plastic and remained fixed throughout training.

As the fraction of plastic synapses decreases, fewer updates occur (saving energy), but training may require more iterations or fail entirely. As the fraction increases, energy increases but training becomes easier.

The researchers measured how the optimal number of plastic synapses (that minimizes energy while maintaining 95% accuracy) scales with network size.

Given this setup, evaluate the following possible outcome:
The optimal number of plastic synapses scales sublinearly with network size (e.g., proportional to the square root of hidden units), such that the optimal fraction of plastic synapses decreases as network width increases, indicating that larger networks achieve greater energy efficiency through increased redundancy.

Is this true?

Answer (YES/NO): NO